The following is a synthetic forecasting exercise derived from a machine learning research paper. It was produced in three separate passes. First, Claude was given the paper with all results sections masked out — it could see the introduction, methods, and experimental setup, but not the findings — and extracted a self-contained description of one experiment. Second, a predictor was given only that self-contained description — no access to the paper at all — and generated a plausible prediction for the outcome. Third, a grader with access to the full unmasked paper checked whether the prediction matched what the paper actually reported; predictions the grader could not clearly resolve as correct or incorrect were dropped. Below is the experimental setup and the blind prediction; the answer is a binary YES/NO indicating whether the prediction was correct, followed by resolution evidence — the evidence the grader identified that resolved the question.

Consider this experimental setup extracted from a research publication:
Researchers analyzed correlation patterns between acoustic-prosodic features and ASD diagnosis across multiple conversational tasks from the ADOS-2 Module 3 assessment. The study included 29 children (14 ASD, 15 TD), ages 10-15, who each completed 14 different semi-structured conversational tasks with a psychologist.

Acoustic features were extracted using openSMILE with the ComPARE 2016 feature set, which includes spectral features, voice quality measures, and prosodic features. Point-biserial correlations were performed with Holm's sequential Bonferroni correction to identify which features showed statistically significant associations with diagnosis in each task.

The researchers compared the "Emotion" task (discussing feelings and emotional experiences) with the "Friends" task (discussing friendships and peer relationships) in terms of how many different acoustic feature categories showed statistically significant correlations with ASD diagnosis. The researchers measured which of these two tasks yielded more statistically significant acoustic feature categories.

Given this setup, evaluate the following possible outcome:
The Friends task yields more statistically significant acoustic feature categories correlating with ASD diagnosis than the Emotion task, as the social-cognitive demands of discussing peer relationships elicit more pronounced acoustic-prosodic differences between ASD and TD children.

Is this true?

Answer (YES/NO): NO